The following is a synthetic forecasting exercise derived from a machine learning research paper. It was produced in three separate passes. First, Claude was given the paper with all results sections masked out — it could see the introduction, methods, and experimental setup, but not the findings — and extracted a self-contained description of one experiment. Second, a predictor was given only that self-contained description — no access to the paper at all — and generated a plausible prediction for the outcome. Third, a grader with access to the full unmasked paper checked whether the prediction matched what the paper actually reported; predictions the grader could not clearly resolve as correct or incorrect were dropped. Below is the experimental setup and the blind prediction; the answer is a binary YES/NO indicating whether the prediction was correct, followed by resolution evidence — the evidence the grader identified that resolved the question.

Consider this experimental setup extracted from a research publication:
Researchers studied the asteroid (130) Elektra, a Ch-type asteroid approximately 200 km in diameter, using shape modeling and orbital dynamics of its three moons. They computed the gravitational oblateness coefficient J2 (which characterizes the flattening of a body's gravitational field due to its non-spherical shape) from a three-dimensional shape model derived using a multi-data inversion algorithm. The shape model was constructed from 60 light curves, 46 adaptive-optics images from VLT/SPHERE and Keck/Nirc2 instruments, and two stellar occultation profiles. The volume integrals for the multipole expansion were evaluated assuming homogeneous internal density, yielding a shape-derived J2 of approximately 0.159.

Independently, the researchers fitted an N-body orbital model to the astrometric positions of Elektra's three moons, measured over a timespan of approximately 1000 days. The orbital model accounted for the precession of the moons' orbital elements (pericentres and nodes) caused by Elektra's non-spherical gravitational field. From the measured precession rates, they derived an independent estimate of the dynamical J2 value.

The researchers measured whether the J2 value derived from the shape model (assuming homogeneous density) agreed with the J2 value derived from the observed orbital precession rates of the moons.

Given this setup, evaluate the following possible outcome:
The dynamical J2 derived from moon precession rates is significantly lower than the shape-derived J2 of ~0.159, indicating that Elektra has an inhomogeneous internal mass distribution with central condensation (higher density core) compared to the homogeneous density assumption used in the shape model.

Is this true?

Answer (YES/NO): NO